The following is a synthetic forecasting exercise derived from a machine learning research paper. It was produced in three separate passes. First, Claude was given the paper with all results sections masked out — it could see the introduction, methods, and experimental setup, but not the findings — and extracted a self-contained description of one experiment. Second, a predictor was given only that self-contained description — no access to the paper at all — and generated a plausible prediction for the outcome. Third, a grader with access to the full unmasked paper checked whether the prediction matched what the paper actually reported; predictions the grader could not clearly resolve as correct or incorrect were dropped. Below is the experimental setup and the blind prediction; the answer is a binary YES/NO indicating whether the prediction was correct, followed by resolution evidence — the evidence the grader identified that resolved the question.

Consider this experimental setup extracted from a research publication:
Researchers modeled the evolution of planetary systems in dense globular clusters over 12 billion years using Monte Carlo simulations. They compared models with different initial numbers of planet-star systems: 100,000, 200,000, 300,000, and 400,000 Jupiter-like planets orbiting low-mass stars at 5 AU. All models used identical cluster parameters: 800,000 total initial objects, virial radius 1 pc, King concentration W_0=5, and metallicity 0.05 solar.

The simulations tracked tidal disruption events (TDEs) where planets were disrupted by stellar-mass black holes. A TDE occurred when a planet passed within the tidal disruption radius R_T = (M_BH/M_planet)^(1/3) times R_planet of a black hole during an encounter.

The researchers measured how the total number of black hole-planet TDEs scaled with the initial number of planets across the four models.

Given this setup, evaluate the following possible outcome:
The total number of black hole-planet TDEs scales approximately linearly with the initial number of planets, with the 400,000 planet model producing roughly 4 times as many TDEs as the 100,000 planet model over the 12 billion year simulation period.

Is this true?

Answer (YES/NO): NO